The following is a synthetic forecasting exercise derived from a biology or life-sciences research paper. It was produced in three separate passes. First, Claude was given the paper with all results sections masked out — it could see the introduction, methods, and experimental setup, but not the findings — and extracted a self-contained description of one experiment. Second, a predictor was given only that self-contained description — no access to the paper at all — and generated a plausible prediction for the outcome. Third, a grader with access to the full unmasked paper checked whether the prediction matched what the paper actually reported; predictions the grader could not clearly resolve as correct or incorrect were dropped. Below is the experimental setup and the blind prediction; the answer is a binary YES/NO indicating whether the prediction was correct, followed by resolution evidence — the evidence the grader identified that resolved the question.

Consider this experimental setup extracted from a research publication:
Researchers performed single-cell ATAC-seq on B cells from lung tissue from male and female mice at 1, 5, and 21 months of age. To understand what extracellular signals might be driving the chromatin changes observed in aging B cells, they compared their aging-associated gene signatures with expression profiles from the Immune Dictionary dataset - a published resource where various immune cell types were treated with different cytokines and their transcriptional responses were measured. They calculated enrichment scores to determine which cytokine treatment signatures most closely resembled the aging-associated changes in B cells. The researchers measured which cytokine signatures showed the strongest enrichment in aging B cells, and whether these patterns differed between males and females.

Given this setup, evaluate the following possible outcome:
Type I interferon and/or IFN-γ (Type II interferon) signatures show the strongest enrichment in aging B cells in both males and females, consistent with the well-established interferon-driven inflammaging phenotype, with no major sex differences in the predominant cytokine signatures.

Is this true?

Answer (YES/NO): NO